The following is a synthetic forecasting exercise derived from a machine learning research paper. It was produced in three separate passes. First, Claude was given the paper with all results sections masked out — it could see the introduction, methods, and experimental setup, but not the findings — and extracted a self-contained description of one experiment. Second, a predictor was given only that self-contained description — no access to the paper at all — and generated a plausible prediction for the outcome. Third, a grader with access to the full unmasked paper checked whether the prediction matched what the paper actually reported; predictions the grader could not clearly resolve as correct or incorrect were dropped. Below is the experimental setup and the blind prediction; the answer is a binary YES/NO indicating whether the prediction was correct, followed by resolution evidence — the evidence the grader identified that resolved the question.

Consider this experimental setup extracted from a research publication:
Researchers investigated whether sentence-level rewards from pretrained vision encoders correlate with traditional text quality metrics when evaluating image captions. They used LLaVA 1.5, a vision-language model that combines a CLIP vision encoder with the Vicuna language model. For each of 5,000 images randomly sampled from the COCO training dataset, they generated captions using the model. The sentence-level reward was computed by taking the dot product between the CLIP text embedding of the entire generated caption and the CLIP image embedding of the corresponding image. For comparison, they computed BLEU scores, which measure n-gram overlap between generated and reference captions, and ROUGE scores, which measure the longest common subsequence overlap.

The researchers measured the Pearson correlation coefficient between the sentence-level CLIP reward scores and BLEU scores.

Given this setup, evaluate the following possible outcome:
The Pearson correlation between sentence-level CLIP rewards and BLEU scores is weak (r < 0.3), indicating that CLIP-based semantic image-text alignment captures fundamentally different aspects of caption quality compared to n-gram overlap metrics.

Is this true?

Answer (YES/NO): YES